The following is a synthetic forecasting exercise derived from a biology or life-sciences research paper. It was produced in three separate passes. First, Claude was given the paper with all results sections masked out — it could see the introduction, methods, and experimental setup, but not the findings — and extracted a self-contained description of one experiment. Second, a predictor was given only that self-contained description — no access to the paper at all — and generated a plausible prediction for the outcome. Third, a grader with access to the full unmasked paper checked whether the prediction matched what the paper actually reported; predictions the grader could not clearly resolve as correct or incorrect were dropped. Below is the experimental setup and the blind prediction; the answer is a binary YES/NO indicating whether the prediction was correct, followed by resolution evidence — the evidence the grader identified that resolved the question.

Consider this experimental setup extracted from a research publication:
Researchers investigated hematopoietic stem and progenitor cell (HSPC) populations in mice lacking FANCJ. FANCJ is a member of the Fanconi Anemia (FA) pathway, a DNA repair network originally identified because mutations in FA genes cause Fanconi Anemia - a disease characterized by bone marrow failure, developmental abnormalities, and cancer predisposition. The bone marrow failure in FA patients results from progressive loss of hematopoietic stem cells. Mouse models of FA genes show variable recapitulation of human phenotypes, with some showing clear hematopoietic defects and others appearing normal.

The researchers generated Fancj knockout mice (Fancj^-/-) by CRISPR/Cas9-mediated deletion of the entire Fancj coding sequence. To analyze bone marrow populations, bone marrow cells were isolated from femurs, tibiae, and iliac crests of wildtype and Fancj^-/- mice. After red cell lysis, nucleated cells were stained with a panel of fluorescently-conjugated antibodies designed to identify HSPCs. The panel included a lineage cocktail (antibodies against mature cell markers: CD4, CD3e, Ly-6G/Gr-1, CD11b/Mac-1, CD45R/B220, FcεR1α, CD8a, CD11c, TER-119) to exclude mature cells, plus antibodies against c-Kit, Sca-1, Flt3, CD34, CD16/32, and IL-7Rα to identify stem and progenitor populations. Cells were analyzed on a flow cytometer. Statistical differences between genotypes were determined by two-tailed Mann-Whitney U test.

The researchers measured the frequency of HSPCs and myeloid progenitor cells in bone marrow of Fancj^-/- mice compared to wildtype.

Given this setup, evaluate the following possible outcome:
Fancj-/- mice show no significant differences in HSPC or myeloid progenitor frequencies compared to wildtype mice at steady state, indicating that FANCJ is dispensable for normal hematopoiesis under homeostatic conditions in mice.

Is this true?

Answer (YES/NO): NO